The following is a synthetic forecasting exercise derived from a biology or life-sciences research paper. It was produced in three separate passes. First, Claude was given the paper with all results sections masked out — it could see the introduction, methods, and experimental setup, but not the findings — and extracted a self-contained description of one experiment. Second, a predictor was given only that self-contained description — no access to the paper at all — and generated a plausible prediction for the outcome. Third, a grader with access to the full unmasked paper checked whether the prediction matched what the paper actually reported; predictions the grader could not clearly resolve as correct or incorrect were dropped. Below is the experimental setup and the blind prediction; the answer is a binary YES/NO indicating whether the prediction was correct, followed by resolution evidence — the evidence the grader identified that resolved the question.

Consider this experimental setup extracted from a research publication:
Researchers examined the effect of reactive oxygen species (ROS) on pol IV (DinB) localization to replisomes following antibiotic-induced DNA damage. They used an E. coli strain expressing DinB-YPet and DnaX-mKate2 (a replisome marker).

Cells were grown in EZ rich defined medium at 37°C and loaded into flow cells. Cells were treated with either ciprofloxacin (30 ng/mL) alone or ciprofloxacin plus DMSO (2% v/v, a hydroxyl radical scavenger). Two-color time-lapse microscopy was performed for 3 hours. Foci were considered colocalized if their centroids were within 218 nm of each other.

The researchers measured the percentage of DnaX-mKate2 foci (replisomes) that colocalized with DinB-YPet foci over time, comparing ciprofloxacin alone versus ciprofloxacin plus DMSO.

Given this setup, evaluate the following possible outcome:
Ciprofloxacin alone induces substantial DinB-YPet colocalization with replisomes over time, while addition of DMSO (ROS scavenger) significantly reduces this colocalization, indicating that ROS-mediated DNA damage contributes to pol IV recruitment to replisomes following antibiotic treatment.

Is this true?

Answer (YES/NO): YES